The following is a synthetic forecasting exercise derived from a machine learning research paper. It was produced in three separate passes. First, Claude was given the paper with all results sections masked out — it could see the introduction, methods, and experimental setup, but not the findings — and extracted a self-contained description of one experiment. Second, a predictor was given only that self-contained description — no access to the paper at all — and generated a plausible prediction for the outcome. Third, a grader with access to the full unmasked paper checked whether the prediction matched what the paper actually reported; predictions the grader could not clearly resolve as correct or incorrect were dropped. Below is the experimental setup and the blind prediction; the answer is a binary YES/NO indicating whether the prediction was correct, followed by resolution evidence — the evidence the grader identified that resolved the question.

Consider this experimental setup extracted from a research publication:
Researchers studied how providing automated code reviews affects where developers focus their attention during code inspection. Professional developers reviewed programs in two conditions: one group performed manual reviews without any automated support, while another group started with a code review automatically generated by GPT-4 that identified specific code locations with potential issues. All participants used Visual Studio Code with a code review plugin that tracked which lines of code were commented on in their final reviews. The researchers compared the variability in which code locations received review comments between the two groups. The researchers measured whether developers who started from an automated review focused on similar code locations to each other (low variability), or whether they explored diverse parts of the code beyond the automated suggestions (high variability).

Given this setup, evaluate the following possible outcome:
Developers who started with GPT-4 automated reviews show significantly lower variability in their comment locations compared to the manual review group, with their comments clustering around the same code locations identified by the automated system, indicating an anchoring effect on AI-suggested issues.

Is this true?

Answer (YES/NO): YES